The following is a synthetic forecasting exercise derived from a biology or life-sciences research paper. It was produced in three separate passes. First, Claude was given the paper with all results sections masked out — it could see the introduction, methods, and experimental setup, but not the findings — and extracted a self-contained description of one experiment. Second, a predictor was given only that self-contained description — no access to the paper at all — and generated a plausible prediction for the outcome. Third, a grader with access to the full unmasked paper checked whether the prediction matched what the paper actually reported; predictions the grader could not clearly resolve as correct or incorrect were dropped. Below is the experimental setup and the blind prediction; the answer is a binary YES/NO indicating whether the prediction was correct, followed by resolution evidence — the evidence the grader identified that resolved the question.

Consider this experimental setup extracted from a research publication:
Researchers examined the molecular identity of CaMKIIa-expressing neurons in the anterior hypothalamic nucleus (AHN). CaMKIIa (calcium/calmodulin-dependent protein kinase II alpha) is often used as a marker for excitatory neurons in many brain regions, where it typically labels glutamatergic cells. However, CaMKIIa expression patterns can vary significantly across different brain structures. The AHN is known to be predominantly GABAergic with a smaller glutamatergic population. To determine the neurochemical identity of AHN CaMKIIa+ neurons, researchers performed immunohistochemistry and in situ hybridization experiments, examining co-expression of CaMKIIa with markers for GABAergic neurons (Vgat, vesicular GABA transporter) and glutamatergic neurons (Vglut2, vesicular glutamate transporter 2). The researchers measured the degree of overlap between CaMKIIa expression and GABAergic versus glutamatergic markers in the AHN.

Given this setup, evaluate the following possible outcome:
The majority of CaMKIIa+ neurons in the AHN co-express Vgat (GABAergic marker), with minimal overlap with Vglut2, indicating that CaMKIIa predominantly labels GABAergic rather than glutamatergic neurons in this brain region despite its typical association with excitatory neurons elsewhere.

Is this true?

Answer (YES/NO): NO